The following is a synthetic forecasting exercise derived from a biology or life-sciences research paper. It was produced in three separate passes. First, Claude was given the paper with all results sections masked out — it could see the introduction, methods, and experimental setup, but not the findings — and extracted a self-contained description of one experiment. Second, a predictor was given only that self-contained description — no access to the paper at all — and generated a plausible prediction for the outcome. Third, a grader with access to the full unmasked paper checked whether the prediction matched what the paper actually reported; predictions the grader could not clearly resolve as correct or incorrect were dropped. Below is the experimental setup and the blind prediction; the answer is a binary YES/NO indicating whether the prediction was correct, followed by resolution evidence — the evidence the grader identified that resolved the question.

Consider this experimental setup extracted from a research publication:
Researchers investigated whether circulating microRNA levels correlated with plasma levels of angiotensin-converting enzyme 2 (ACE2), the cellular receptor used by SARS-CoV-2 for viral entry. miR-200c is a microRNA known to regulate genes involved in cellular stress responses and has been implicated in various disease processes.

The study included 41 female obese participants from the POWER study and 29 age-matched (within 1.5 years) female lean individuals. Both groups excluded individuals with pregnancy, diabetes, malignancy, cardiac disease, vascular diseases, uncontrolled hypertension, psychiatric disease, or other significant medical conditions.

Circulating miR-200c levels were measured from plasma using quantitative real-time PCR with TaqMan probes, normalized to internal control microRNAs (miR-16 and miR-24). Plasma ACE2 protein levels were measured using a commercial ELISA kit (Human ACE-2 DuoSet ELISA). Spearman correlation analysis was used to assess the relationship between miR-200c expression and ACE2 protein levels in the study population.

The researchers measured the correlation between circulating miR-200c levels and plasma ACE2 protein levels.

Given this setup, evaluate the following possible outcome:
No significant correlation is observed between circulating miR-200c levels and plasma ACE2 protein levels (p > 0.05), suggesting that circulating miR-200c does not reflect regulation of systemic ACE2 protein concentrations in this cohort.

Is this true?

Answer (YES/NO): NO